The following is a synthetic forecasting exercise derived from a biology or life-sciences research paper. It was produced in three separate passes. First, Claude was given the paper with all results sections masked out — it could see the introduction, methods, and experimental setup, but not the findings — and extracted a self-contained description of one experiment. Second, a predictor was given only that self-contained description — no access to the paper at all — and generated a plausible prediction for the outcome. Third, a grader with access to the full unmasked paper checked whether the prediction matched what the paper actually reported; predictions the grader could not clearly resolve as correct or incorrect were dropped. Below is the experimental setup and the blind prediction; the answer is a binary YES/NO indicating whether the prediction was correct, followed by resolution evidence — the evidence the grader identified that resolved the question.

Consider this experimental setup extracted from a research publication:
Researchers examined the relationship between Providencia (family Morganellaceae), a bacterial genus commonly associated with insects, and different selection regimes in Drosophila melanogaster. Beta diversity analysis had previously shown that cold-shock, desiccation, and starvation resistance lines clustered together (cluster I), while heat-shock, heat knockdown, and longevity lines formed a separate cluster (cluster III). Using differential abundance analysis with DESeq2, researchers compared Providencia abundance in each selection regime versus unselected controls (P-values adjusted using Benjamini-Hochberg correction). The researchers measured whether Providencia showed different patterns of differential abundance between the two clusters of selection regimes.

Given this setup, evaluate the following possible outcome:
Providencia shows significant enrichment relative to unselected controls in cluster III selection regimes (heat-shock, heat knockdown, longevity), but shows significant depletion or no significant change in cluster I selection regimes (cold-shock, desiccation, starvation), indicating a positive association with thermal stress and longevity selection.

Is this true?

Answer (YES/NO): NO